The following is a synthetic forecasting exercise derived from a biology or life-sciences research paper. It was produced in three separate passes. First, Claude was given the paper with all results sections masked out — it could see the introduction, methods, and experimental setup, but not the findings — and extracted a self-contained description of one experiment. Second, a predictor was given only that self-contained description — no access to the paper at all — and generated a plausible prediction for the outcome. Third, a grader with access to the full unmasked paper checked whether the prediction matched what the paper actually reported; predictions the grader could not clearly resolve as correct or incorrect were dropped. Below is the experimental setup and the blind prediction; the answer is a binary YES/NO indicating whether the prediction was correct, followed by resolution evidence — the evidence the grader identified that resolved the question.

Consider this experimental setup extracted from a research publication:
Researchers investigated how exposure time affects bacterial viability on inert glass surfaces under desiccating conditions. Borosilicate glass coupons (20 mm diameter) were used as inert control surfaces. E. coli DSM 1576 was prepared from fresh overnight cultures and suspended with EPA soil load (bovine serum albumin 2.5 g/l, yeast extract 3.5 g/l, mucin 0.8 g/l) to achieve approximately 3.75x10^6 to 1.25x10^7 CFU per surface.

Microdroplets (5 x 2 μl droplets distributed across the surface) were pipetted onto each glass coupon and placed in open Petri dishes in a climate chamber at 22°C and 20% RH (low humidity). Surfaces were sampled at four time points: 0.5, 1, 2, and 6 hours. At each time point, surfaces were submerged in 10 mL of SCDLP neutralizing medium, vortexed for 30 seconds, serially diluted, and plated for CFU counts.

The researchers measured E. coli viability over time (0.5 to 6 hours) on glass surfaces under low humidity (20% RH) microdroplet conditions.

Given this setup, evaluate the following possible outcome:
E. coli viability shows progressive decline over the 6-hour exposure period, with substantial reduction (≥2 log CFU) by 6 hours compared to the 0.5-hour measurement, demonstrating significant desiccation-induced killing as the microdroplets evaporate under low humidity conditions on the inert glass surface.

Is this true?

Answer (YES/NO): NO